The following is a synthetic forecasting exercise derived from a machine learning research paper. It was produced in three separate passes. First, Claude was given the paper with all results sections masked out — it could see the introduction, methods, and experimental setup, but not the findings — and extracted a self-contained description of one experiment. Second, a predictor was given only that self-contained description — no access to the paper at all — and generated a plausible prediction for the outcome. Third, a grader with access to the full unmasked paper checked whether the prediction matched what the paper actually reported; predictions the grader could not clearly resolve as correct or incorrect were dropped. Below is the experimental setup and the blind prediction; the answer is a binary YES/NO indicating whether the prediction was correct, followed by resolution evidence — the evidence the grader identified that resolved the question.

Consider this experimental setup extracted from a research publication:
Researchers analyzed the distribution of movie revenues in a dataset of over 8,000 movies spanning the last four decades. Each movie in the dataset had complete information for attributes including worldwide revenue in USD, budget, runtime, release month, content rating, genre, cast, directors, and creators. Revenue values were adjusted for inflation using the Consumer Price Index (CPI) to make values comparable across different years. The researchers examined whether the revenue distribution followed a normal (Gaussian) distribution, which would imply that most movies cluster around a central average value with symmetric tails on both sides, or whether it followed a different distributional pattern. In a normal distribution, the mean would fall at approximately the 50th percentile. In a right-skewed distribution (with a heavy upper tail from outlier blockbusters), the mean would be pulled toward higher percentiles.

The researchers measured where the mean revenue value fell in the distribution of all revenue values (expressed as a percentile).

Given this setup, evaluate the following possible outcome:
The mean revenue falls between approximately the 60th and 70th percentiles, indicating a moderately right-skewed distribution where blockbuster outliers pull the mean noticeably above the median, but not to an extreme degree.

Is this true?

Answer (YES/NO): NO